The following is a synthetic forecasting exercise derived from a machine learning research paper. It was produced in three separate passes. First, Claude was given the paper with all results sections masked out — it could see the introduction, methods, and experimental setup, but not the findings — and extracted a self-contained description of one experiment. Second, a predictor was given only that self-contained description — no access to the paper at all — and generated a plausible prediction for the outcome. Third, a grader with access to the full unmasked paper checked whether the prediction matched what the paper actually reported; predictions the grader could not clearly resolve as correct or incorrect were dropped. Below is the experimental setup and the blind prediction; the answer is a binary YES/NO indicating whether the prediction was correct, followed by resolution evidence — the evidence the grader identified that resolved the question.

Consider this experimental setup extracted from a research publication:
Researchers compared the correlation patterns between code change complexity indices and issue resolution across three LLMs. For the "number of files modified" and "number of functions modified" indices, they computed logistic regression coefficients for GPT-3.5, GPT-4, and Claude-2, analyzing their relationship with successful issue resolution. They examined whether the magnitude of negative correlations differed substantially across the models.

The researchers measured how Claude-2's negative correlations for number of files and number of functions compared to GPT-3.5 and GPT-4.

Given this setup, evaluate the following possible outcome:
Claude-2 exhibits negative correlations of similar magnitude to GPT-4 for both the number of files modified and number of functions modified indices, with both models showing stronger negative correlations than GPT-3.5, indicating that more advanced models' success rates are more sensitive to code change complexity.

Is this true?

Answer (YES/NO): NO